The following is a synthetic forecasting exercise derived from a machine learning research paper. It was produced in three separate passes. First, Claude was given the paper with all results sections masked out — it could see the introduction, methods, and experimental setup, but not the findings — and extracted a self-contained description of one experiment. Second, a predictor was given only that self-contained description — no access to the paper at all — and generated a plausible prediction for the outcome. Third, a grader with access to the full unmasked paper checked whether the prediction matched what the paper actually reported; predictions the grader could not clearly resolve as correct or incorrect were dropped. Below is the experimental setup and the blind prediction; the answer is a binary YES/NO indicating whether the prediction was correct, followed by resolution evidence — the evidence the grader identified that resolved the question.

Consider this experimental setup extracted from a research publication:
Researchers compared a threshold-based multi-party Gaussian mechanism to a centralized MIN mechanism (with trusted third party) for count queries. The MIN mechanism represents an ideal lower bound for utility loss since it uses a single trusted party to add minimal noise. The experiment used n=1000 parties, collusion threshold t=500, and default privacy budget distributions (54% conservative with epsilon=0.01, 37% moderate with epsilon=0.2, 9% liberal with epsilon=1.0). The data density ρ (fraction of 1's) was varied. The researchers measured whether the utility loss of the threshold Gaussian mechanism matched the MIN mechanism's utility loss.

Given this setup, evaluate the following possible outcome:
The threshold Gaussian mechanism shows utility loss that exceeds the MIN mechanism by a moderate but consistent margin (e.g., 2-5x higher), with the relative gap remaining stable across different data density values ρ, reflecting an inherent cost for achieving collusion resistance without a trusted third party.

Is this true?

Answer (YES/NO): NO